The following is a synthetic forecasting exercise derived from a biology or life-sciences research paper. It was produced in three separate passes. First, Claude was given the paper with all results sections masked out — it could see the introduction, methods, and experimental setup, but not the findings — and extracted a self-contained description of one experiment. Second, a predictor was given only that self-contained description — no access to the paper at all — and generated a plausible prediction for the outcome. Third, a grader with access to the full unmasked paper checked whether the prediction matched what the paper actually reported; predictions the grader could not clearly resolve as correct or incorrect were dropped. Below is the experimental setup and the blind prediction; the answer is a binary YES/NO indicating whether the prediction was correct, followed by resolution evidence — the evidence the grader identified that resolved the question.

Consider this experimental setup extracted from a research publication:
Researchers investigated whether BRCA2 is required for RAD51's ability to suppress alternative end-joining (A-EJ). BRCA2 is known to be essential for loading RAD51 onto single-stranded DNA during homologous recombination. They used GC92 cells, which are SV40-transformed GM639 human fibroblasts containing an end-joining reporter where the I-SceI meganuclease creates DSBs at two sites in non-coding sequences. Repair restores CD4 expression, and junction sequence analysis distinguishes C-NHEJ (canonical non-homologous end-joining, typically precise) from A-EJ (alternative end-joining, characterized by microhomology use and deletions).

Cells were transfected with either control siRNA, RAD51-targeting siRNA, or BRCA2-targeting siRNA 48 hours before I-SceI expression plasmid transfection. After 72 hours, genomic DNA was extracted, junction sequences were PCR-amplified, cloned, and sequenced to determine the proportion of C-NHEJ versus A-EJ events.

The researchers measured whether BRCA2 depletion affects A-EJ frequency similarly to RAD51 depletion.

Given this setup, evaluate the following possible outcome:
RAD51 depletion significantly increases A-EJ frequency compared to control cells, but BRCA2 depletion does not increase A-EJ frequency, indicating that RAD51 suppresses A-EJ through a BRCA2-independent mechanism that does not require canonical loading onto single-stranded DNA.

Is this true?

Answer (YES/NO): NO